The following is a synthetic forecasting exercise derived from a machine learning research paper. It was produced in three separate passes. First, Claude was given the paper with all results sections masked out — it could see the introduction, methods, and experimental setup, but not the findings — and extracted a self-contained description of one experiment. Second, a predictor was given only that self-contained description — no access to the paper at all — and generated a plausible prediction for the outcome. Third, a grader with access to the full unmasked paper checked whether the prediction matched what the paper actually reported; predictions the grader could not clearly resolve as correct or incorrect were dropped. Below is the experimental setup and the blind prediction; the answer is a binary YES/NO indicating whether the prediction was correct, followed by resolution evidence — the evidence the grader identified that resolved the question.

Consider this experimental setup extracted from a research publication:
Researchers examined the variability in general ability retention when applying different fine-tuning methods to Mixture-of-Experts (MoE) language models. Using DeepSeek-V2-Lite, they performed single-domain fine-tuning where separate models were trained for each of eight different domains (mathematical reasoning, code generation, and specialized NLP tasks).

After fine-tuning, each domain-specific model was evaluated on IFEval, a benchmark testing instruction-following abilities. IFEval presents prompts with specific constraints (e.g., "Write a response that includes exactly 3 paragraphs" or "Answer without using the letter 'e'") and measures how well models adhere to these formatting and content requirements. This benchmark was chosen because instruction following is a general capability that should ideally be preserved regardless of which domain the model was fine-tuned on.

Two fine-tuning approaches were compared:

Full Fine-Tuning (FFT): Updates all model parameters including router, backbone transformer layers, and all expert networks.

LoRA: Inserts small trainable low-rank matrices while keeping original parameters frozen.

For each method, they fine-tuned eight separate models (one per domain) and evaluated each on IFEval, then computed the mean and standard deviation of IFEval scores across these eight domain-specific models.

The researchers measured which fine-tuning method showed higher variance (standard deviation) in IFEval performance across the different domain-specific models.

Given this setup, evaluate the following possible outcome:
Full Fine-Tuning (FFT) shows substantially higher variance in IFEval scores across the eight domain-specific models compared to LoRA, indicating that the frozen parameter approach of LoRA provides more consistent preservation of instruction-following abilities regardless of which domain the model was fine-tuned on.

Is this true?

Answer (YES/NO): YES